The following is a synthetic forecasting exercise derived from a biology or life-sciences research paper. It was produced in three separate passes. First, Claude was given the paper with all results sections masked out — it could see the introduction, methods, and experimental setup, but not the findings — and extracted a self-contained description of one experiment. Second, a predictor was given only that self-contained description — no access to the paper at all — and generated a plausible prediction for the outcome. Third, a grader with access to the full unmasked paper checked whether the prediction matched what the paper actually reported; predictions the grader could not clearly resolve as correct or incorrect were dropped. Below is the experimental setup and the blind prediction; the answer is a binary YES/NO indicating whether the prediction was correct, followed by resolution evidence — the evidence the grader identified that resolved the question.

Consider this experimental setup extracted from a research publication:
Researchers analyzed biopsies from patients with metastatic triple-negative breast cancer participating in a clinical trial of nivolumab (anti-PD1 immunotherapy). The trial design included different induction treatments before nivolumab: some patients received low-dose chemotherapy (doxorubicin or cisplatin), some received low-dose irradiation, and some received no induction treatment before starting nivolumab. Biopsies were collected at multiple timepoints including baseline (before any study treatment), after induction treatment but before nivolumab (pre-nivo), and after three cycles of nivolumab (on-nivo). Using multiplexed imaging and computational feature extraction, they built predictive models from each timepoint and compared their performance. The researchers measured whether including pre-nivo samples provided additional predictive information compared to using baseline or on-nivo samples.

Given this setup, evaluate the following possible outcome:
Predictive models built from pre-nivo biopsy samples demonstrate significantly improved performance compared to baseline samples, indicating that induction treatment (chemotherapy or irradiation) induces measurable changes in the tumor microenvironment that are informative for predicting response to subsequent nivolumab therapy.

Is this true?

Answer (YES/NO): NO